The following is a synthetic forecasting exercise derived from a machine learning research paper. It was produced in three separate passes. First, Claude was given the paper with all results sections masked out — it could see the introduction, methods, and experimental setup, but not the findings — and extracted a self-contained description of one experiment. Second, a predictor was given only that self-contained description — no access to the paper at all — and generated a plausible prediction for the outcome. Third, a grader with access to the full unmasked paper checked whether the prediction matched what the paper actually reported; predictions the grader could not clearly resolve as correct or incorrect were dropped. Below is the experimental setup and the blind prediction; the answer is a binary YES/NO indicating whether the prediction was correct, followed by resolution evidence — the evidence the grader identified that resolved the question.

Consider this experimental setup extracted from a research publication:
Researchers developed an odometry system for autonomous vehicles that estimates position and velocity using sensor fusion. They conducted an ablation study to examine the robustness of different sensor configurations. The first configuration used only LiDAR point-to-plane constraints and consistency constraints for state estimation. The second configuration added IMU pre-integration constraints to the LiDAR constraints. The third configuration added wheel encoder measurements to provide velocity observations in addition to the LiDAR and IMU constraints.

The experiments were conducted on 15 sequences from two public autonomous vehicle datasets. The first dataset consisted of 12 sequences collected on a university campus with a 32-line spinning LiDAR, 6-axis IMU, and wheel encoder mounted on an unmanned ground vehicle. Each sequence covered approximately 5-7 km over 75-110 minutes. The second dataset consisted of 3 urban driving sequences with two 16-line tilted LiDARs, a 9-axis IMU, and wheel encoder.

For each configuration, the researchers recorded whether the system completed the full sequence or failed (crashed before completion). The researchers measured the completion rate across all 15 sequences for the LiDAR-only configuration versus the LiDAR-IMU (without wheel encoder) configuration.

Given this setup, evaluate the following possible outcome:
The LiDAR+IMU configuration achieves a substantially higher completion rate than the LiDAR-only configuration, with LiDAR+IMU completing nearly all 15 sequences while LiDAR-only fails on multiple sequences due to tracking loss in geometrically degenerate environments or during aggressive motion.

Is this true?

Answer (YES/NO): NO